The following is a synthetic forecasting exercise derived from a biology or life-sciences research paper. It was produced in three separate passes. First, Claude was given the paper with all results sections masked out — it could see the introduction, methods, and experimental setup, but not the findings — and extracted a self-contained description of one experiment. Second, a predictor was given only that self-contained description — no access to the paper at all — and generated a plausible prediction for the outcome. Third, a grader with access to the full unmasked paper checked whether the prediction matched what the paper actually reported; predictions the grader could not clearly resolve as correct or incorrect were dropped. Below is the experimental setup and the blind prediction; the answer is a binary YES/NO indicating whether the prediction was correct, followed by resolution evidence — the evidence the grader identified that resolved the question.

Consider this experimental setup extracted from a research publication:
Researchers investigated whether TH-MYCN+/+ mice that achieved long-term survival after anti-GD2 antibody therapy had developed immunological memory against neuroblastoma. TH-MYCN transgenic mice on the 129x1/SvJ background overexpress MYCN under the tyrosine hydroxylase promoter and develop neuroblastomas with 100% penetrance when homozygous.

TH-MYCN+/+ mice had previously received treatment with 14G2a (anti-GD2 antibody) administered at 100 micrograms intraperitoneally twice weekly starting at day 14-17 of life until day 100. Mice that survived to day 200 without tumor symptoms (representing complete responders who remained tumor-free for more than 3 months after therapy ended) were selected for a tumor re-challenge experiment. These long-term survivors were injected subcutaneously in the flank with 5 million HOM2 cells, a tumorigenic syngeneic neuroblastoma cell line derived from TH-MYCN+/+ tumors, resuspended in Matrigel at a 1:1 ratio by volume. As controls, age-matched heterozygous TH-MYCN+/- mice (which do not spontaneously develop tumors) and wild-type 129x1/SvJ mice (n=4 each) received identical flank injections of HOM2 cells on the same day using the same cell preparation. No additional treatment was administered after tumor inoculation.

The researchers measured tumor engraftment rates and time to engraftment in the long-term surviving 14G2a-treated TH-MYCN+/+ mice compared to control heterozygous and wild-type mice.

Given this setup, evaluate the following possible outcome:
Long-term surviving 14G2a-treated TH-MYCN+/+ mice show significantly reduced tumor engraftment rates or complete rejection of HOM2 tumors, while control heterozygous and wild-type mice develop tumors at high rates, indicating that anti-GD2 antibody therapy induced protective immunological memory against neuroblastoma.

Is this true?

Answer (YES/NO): NO